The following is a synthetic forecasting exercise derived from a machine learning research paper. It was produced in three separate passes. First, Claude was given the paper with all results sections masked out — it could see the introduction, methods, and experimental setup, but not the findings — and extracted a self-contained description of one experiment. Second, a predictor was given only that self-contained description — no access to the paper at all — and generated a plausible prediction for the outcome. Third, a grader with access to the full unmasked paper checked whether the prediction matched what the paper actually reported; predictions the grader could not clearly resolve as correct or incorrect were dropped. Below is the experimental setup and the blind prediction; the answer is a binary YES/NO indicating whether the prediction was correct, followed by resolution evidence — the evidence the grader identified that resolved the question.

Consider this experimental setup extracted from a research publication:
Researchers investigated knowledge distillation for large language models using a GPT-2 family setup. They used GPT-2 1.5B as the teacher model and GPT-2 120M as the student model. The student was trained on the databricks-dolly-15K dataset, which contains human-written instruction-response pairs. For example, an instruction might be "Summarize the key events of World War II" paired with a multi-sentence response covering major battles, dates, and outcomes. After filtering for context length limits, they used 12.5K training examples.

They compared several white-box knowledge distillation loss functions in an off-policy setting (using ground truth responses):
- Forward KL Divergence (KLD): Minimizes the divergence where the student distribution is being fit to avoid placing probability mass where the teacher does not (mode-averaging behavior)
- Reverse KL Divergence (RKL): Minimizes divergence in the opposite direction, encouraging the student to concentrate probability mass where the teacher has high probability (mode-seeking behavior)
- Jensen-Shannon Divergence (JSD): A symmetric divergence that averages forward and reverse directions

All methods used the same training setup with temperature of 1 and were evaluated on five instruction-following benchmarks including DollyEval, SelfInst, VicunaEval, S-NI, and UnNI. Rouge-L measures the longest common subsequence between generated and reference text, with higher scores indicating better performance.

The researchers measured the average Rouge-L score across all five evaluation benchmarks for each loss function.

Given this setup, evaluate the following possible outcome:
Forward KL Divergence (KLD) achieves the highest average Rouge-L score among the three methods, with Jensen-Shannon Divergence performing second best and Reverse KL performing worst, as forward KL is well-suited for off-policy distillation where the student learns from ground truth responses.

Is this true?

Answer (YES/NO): NO